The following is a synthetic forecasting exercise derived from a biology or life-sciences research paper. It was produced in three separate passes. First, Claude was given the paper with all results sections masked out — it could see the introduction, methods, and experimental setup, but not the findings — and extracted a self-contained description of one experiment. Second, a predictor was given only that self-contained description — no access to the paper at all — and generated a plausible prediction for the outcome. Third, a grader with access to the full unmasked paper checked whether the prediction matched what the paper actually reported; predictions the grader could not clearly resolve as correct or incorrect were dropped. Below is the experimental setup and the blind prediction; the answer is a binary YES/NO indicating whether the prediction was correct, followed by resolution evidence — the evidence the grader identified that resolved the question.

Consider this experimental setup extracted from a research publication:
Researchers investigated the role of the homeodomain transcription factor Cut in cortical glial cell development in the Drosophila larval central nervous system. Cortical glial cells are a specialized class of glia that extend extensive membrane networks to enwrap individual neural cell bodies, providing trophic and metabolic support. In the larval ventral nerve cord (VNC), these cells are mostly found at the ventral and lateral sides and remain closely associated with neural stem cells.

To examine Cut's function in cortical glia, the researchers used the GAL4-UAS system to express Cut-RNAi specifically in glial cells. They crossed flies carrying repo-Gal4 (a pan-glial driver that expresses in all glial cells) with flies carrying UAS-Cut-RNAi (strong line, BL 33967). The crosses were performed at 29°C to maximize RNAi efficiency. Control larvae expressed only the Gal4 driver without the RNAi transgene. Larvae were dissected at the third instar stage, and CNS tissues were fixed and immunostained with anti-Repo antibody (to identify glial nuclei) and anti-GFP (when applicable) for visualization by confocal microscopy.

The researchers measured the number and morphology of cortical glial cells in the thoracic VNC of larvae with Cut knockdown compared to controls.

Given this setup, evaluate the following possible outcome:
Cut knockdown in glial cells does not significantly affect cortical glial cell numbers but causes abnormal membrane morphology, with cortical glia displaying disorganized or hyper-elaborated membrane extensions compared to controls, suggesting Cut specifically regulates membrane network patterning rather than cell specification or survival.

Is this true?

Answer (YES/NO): NO